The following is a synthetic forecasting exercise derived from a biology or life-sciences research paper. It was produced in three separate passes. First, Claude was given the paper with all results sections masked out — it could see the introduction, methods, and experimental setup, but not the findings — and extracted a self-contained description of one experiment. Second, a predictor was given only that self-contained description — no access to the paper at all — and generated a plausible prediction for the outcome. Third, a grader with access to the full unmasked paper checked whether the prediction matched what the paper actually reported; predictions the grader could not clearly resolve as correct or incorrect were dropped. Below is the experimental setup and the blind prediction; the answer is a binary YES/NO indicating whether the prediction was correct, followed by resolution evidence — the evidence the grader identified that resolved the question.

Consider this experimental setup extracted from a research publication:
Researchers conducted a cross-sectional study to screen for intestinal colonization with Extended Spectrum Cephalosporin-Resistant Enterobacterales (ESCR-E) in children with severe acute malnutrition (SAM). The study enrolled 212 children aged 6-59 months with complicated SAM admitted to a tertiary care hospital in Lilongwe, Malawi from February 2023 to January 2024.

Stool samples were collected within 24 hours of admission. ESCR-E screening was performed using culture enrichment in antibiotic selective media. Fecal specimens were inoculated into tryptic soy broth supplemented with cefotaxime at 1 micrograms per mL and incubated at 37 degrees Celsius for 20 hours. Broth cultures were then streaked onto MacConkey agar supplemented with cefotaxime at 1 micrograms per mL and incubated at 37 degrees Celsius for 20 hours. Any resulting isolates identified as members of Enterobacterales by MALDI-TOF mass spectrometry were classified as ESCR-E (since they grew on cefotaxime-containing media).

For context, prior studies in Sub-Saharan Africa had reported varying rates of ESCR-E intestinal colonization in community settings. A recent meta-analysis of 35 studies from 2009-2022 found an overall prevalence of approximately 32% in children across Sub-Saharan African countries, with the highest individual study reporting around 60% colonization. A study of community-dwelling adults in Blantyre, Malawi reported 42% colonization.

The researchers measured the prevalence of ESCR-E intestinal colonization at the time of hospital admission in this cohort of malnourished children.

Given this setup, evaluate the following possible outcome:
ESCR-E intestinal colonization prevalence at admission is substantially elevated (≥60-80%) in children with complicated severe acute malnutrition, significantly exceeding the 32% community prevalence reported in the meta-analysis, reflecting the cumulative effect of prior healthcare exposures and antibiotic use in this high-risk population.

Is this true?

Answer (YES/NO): NO